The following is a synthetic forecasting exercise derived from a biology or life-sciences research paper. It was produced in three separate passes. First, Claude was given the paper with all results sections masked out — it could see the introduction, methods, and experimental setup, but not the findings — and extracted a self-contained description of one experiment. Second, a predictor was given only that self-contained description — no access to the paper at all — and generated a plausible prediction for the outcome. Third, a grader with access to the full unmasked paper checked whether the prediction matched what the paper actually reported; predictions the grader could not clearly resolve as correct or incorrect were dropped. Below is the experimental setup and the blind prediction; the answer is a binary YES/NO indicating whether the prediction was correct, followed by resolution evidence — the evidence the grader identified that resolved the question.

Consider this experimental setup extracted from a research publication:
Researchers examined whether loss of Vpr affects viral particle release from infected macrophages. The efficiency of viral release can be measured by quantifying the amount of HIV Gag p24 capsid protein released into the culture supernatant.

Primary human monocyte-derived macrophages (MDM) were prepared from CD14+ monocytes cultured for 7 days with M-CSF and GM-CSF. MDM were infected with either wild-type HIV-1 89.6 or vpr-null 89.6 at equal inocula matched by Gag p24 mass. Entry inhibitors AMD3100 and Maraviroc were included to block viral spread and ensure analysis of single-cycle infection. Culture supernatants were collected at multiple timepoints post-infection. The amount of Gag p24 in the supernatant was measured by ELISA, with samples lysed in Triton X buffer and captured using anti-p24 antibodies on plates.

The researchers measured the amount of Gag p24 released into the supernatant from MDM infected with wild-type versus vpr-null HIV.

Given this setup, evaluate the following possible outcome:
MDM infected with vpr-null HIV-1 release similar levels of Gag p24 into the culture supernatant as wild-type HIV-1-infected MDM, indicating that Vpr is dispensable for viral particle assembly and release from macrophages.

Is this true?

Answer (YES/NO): NO